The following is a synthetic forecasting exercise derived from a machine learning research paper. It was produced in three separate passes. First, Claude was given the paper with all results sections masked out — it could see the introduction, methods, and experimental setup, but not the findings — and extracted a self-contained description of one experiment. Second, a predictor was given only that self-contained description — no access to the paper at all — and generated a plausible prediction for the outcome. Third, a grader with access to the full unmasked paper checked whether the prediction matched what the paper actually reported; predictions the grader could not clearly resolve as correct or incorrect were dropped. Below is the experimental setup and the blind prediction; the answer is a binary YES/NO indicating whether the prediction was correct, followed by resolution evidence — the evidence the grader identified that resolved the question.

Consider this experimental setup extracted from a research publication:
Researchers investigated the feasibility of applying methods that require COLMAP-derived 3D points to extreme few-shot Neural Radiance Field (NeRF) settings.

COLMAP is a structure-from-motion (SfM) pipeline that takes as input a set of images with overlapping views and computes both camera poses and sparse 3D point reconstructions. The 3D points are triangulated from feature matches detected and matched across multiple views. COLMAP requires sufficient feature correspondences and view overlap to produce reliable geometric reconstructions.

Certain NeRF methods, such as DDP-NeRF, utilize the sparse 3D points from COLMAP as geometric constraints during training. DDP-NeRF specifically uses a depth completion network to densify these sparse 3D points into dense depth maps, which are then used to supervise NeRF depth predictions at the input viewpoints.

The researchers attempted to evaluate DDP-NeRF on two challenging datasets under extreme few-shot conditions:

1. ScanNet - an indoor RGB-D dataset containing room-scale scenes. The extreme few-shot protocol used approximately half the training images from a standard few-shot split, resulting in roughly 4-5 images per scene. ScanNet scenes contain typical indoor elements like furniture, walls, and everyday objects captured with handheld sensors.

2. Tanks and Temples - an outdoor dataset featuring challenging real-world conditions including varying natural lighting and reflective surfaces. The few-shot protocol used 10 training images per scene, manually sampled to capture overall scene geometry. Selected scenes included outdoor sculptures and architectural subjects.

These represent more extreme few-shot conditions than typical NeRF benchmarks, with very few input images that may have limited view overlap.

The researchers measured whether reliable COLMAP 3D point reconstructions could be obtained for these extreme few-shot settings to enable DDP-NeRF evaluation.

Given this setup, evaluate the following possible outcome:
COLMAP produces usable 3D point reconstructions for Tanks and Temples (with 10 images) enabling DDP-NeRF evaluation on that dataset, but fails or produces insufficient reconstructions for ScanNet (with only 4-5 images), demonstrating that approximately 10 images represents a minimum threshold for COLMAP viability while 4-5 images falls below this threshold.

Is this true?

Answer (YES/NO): NO